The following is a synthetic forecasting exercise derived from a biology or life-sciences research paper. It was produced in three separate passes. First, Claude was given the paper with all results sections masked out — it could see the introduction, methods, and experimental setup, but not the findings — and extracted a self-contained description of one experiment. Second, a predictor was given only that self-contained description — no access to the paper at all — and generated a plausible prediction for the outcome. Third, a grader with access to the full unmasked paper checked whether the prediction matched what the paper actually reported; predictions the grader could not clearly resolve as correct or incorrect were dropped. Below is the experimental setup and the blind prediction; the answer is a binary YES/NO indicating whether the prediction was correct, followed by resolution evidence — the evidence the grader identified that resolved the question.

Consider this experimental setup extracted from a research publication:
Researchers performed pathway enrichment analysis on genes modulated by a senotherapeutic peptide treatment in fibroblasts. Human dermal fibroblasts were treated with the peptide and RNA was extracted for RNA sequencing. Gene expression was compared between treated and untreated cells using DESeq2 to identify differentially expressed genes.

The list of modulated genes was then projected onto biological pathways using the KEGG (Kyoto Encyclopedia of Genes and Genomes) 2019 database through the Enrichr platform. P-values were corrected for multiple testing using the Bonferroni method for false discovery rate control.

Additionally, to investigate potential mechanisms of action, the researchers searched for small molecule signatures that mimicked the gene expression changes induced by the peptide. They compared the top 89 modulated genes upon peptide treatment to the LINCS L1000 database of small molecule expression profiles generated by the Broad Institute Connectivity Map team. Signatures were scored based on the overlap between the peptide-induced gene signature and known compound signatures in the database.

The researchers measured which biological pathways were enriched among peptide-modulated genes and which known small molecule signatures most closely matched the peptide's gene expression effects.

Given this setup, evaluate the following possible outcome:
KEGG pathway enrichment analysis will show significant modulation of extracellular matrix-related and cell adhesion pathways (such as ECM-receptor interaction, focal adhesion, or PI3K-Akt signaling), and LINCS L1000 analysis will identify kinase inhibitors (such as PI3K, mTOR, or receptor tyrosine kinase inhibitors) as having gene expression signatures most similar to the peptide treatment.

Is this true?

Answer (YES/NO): NO